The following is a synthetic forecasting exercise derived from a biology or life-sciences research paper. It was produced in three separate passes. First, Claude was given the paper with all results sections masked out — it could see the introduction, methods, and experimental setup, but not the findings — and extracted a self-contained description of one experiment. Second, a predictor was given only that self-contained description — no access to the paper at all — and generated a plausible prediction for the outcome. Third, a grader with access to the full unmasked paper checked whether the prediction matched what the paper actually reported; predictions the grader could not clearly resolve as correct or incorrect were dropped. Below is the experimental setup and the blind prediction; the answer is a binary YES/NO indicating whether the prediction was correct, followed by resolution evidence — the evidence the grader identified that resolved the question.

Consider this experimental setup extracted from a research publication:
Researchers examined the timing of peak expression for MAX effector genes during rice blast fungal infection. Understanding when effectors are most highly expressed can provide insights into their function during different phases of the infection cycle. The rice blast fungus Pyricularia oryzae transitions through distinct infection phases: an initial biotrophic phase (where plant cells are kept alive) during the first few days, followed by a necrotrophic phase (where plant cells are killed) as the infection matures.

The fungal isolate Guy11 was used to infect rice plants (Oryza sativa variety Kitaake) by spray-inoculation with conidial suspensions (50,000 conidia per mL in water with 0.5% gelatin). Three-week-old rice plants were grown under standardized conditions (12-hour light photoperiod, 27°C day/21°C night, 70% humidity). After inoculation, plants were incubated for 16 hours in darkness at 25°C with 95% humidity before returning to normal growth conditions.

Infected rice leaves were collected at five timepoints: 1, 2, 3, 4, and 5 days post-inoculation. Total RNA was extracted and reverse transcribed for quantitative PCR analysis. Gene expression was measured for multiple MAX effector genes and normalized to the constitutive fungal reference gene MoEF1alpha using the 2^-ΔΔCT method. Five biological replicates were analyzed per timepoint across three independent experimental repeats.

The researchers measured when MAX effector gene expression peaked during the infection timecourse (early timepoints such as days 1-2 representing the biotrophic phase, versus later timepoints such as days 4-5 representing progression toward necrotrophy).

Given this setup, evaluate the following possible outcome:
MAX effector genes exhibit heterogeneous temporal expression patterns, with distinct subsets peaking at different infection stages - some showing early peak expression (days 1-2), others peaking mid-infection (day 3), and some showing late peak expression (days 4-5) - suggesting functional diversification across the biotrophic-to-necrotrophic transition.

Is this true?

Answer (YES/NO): NO